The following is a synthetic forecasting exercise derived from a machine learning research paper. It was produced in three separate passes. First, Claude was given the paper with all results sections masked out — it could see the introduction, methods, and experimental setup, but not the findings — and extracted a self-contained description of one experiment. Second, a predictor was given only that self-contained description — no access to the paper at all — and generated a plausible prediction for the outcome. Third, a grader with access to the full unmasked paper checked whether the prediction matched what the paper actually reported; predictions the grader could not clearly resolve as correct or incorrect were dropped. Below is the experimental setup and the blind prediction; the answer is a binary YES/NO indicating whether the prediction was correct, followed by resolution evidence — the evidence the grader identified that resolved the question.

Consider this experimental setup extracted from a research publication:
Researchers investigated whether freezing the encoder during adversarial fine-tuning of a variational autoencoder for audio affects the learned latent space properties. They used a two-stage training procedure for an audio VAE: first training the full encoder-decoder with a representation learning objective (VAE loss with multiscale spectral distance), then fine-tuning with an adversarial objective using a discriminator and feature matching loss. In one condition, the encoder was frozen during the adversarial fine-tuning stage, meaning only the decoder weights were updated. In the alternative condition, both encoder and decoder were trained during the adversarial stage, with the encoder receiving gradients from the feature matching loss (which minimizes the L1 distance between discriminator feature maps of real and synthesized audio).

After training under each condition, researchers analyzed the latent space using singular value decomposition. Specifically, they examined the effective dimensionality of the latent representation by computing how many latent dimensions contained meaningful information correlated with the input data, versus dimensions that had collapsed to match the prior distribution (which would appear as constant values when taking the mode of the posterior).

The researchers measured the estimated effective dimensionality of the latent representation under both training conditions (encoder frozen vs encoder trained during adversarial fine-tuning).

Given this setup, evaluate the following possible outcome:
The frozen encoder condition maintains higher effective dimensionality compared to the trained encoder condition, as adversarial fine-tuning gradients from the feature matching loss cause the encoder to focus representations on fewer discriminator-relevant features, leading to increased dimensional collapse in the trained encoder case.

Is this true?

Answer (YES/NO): NO